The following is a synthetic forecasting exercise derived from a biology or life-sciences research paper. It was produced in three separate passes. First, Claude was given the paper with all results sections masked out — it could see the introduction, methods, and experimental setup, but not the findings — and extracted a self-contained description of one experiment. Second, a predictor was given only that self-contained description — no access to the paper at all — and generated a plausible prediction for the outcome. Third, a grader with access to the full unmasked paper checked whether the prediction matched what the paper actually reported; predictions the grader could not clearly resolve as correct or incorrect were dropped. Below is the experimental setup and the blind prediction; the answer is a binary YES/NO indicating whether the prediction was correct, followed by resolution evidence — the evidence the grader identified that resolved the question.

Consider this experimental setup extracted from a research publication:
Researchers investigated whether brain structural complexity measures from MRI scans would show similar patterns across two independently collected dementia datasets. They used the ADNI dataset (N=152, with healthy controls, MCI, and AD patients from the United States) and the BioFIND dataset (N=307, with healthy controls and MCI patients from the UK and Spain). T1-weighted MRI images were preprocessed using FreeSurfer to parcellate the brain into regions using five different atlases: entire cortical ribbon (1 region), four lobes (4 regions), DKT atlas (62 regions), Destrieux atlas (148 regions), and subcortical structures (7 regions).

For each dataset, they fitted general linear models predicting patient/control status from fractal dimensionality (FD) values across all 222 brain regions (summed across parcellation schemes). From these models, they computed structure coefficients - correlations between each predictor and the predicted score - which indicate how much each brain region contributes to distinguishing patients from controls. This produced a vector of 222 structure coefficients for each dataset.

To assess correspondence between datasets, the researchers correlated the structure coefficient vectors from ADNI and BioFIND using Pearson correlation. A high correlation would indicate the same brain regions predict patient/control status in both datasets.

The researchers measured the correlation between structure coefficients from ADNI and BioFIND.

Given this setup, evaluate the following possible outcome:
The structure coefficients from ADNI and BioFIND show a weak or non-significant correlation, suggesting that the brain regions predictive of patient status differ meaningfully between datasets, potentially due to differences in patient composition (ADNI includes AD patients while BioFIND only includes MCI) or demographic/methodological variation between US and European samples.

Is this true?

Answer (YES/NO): NO